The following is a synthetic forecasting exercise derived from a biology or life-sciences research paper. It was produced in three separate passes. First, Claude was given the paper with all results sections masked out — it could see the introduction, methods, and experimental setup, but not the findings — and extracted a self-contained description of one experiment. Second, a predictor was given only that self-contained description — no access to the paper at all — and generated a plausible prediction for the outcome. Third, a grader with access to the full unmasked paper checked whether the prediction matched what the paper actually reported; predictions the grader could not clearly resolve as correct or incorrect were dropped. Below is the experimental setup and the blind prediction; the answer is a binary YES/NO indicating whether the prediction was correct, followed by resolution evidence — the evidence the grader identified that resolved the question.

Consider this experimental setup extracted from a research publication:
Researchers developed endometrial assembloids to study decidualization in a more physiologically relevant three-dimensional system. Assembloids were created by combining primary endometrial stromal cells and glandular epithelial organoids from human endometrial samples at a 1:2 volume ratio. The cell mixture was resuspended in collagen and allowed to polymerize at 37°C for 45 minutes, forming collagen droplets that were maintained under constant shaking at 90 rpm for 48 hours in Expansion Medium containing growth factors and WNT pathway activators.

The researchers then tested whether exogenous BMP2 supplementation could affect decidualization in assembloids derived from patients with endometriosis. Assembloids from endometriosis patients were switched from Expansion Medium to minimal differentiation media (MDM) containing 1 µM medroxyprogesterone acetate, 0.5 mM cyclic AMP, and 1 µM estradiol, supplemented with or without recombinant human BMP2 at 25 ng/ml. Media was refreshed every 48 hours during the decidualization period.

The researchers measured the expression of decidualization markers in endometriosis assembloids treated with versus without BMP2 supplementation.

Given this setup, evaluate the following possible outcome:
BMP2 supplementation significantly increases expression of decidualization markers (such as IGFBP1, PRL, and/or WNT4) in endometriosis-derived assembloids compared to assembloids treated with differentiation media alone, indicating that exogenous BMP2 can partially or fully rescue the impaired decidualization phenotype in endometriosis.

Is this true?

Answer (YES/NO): NO